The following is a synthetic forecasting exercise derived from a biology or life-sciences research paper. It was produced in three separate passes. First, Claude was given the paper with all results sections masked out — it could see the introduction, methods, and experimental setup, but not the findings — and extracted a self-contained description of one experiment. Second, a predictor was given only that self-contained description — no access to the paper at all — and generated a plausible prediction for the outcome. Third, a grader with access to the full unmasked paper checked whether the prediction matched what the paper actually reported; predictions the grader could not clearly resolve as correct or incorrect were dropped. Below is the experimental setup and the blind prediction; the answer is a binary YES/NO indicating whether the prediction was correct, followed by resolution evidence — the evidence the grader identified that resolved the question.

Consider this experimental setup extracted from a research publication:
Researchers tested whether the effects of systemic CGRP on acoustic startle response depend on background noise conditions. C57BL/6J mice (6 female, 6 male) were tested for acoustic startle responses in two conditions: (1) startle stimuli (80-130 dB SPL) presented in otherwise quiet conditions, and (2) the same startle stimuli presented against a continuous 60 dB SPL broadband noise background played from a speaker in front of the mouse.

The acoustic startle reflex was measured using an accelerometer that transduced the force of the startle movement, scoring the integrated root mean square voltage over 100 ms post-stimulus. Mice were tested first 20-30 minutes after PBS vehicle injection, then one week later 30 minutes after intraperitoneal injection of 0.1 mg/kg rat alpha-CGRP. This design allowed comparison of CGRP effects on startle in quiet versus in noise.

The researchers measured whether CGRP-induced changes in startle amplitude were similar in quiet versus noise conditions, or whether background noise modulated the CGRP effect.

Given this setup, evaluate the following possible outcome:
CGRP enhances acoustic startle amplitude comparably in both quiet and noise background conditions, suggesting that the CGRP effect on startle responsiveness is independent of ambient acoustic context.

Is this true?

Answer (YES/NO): YES